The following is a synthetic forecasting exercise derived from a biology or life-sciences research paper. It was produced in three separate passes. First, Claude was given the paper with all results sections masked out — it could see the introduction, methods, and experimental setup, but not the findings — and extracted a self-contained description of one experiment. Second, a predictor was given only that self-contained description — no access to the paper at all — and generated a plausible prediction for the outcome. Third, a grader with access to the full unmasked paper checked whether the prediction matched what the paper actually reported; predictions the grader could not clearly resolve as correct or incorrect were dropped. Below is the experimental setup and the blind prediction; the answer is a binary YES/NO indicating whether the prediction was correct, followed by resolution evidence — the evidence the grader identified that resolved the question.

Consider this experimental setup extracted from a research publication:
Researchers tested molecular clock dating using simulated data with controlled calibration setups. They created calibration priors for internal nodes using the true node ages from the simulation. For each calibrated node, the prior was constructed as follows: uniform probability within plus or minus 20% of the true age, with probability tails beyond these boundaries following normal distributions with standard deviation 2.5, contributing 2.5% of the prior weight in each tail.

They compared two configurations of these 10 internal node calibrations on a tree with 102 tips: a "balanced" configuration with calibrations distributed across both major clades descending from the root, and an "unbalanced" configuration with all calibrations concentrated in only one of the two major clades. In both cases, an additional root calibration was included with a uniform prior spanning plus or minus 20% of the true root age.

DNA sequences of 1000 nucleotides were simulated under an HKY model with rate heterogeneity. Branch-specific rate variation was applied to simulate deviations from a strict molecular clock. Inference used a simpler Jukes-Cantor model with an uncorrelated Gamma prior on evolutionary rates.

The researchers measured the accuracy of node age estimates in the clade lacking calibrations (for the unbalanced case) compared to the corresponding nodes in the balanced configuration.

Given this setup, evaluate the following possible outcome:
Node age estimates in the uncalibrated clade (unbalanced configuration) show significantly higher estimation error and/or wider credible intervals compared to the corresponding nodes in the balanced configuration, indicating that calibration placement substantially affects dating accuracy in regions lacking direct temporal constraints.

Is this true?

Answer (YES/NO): NO